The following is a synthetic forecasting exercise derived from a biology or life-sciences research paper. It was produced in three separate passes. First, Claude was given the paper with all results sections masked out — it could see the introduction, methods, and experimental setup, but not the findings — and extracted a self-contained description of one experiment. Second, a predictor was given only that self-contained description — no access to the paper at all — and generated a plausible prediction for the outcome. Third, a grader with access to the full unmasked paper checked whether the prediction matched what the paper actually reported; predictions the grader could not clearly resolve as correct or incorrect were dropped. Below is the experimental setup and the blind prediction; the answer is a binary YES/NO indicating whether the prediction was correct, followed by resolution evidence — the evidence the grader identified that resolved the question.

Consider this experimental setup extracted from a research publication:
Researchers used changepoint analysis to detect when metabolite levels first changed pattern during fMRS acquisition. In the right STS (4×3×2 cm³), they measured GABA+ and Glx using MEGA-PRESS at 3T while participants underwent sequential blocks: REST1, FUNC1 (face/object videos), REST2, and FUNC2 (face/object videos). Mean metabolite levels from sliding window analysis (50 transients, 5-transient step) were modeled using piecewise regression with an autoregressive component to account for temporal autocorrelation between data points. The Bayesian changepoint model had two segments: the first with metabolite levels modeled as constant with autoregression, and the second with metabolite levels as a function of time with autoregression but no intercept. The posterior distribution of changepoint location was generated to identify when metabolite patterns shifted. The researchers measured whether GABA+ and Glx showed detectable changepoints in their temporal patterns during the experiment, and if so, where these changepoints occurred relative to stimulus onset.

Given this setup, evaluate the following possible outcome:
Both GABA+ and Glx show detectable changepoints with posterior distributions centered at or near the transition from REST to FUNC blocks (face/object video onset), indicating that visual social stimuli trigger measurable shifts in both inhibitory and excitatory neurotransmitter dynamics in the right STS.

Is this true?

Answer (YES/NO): NO